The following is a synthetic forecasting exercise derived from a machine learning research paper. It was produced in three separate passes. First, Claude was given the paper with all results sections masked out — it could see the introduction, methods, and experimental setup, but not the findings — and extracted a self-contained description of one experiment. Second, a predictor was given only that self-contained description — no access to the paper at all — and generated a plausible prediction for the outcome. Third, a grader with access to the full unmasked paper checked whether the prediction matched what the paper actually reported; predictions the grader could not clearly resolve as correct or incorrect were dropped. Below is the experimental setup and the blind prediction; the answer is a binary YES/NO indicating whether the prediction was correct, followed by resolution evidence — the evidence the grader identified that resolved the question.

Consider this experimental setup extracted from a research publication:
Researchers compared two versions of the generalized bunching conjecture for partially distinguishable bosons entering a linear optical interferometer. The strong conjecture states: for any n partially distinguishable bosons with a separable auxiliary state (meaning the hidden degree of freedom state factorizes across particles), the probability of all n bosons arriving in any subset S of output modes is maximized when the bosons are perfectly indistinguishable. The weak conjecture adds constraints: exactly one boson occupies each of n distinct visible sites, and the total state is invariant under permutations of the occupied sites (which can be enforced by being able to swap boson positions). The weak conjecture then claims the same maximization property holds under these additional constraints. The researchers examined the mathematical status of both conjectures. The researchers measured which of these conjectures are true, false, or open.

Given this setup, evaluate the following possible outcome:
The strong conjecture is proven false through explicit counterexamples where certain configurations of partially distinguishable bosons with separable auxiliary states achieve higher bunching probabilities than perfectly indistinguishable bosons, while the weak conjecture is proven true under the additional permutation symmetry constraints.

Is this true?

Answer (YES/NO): NO